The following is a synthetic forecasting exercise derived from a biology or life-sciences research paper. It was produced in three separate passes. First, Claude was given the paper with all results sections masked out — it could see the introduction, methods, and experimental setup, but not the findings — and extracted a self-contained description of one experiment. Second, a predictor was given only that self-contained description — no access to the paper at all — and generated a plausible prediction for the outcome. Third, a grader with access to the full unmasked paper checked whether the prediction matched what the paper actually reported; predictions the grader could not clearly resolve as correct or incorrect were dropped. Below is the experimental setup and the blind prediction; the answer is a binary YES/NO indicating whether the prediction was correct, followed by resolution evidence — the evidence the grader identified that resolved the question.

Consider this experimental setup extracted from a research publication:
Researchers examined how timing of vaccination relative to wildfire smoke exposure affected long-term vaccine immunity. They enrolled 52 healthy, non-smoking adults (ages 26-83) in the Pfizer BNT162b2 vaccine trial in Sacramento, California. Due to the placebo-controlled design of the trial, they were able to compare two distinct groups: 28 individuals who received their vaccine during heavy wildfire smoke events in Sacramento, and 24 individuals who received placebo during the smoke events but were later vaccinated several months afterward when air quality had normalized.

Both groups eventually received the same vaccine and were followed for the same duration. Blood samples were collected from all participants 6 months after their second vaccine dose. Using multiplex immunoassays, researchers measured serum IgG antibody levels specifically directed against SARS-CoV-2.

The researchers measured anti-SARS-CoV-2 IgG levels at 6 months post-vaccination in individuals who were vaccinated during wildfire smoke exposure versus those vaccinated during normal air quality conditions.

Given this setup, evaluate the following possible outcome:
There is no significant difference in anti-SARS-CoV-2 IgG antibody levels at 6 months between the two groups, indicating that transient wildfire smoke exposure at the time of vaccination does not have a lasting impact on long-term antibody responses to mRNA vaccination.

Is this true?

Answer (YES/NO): NO